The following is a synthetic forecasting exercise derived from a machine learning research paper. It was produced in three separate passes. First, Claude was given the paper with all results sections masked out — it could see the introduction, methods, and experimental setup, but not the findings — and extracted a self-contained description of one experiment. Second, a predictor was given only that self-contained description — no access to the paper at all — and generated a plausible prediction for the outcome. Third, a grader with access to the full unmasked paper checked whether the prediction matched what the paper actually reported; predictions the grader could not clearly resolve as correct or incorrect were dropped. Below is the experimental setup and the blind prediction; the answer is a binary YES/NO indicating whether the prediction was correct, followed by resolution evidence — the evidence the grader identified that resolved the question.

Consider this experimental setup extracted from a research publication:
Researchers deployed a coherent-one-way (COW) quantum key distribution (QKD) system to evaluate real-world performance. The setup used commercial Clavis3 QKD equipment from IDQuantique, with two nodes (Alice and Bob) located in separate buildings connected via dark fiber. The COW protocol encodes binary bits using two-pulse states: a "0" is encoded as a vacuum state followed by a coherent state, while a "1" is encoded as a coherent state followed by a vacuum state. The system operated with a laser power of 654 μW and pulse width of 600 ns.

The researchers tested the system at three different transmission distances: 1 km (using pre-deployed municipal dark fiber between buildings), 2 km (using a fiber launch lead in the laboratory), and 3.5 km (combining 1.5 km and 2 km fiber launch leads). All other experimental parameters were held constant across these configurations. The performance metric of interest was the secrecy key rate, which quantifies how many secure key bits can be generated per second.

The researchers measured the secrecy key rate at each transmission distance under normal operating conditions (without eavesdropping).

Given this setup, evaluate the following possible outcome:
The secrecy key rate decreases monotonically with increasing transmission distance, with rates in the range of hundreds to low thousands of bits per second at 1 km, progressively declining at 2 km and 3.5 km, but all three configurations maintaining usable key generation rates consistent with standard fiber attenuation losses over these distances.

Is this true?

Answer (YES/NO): YES